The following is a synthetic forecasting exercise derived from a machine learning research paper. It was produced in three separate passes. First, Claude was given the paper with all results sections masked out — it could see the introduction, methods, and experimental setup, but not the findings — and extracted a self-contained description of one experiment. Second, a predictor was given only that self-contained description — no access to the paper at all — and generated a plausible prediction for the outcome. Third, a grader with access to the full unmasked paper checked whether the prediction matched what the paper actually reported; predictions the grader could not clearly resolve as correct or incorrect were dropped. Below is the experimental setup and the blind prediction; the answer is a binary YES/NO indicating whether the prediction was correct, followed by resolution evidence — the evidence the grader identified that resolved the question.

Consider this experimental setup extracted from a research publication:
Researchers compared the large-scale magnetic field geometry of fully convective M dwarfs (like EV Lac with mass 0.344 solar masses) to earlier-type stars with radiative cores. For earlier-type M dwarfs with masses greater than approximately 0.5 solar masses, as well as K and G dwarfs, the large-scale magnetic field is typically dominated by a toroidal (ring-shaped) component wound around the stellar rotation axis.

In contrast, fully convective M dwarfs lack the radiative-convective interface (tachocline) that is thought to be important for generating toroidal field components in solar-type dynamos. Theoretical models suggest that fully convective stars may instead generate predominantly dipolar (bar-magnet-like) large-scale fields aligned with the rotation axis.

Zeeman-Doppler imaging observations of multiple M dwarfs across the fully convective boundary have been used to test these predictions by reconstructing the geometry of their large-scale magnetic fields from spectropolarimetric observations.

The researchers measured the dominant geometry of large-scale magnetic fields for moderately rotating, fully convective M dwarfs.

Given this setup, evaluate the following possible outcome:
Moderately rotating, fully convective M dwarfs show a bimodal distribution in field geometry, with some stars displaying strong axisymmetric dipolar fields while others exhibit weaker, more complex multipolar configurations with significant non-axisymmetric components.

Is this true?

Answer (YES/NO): NO